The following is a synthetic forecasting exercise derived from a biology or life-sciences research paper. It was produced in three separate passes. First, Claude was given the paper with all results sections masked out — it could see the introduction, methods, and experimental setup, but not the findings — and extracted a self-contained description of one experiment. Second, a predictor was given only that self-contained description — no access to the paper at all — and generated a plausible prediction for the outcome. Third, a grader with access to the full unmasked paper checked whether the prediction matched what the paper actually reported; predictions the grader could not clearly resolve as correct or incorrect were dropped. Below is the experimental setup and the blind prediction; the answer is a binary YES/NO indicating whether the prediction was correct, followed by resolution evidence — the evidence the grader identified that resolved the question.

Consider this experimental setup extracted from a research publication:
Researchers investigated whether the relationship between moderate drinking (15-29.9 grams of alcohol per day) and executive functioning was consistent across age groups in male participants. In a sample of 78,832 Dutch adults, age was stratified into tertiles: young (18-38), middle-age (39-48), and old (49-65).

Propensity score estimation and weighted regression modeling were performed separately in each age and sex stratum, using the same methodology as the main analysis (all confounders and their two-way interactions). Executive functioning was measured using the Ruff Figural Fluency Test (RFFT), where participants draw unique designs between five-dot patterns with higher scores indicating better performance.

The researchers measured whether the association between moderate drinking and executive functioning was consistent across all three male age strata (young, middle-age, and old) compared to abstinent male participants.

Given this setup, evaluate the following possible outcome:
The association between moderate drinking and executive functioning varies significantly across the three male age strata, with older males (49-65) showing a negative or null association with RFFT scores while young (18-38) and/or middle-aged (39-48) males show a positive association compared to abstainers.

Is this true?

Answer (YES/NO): NO